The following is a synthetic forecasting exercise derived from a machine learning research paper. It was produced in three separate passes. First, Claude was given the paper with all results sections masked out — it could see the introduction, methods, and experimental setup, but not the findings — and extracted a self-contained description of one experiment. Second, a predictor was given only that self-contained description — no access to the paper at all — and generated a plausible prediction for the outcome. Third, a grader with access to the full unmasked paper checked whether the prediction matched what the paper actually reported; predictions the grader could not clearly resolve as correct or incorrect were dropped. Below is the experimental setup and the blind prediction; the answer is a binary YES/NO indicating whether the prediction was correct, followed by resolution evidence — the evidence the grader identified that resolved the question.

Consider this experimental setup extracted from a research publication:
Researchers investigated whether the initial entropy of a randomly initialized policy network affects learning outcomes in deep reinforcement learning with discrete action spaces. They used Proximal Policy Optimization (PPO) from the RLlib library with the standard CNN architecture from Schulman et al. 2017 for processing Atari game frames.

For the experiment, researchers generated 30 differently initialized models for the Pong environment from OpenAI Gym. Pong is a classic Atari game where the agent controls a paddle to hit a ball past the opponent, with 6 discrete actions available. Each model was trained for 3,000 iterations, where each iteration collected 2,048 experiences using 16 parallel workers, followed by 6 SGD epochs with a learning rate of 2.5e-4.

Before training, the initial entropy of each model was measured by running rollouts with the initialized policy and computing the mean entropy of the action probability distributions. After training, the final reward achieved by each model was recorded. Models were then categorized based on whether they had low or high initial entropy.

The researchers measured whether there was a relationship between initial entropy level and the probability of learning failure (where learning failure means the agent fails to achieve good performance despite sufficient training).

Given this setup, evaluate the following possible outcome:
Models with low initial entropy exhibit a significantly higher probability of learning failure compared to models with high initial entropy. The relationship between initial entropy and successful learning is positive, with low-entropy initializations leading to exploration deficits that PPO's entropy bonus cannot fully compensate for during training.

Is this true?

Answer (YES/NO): YES